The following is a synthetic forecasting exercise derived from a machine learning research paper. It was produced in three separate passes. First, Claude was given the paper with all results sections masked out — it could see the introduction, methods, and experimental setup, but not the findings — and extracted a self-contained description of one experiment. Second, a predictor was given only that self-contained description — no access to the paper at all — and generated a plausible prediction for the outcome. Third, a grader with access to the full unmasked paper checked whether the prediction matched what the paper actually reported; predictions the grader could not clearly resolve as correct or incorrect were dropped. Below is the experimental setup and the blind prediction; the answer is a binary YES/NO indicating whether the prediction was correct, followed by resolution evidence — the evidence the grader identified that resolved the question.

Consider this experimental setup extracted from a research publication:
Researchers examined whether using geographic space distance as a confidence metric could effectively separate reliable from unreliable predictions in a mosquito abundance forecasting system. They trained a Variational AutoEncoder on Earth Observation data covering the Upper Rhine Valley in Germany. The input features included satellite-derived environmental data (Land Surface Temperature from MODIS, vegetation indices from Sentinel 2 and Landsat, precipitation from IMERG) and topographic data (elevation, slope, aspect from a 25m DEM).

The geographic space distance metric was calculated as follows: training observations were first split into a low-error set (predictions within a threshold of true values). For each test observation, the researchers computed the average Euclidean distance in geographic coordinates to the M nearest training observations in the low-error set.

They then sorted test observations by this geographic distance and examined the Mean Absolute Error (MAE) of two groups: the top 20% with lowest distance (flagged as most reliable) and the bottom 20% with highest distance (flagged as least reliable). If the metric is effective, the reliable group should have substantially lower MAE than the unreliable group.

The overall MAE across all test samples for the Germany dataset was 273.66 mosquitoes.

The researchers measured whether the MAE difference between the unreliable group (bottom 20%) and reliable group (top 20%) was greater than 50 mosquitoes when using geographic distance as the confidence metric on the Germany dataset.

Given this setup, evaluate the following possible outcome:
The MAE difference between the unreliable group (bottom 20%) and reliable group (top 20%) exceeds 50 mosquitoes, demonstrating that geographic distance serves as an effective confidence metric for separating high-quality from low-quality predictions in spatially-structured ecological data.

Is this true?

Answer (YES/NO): NO